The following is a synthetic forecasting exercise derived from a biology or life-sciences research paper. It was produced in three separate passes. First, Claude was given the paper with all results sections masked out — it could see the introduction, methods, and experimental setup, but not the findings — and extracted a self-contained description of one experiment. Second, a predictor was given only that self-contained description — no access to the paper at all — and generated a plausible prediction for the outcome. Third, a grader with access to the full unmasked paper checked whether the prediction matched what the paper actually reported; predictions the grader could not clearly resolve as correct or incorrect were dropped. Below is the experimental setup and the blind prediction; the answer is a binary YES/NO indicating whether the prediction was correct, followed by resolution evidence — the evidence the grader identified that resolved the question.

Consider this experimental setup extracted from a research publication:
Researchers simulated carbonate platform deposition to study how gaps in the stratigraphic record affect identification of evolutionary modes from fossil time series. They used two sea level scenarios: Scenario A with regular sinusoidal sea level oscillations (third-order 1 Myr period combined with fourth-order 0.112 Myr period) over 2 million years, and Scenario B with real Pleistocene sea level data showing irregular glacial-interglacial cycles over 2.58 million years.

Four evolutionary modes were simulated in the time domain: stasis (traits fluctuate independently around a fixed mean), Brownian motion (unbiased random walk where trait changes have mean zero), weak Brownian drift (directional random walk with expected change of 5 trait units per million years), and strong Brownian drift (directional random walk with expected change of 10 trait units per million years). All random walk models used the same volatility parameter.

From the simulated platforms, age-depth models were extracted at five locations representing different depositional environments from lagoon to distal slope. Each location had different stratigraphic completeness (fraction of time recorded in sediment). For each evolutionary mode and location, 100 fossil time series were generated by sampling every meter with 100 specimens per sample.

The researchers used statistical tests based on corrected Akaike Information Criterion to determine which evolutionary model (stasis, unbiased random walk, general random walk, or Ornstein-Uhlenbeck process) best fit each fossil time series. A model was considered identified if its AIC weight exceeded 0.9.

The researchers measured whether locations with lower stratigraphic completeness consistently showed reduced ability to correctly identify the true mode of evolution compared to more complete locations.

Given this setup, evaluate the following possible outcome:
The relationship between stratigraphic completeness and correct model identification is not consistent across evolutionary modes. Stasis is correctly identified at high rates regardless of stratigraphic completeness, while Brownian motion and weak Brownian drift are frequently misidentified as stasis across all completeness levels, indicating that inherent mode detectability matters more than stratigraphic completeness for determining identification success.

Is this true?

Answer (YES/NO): NO